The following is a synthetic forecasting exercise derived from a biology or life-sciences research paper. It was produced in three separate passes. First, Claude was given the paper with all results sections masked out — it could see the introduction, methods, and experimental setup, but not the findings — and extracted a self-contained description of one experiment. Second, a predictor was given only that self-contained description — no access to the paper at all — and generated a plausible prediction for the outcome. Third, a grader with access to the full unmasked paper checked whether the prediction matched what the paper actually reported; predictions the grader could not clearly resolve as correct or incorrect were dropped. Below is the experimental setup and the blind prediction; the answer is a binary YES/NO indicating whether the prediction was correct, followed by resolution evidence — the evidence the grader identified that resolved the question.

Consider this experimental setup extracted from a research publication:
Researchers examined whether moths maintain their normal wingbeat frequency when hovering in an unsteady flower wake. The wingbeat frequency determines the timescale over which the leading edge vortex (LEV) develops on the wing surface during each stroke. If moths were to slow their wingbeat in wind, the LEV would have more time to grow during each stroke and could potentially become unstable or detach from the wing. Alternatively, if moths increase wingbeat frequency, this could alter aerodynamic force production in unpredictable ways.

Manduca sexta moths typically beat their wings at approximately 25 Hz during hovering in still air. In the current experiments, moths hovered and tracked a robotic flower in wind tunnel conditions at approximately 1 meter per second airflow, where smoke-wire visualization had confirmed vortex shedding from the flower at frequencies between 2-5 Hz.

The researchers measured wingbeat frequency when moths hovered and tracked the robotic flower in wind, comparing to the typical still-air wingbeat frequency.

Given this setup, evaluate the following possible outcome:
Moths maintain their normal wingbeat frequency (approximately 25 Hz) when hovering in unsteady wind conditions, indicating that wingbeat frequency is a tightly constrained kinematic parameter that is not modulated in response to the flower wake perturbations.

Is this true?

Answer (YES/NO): YES